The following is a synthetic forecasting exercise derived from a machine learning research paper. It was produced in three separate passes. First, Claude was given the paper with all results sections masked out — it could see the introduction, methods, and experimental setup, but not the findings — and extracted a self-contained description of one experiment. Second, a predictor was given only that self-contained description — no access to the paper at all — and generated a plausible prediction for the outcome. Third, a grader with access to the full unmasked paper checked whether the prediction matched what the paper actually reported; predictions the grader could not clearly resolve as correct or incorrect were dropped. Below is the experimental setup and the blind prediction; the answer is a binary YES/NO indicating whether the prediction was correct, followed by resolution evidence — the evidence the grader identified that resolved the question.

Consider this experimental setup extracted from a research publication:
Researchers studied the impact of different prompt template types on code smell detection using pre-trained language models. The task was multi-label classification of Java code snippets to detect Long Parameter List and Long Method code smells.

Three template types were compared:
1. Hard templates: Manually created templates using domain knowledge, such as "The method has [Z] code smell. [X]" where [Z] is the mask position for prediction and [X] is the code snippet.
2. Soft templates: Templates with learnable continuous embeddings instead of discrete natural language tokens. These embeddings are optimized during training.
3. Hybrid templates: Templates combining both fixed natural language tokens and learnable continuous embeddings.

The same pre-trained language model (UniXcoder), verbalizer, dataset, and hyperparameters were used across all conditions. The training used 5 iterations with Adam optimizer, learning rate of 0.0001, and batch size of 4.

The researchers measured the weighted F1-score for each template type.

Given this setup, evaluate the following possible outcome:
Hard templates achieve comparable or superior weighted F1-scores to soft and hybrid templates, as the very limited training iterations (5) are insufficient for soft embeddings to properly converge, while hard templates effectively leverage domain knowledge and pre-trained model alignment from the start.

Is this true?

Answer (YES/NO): YES